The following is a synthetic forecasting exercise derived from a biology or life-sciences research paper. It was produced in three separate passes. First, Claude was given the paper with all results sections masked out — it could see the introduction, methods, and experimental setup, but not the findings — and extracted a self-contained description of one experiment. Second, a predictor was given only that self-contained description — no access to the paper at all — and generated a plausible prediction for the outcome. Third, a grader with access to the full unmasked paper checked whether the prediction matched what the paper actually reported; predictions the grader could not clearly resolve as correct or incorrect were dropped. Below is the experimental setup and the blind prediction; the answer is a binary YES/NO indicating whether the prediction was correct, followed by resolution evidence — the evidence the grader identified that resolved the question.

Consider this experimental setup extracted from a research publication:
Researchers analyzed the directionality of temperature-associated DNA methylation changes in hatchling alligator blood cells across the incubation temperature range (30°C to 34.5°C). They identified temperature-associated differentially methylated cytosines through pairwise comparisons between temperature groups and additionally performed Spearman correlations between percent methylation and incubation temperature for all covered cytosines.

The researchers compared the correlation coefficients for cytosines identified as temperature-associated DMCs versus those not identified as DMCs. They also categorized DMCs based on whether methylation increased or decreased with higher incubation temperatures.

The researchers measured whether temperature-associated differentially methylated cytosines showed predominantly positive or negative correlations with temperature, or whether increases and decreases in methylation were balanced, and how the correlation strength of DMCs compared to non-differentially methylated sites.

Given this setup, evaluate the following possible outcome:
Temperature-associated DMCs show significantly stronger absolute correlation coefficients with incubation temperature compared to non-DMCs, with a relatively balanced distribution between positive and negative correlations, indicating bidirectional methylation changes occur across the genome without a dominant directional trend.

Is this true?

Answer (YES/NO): YES